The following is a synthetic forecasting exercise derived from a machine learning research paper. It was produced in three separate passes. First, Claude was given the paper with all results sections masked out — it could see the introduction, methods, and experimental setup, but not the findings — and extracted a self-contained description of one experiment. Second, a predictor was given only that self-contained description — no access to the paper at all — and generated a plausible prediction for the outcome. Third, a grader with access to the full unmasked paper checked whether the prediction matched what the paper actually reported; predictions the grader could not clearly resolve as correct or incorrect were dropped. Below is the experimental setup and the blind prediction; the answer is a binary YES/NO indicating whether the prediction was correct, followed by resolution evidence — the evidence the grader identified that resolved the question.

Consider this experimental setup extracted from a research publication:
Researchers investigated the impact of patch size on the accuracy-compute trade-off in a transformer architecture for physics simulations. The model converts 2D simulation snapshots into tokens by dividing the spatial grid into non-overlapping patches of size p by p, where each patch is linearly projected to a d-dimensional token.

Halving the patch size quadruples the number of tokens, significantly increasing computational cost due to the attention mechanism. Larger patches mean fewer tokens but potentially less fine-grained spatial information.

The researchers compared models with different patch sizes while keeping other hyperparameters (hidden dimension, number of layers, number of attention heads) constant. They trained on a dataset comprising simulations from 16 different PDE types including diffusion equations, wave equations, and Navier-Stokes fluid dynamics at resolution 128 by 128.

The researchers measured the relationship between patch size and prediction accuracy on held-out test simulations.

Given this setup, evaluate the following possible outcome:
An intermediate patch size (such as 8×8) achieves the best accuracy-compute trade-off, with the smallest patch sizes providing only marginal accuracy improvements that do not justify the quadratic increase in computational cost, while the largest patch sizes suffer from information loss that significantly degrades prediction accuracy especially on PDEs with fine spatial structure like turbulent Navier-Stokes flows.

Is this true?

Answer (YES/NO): NO